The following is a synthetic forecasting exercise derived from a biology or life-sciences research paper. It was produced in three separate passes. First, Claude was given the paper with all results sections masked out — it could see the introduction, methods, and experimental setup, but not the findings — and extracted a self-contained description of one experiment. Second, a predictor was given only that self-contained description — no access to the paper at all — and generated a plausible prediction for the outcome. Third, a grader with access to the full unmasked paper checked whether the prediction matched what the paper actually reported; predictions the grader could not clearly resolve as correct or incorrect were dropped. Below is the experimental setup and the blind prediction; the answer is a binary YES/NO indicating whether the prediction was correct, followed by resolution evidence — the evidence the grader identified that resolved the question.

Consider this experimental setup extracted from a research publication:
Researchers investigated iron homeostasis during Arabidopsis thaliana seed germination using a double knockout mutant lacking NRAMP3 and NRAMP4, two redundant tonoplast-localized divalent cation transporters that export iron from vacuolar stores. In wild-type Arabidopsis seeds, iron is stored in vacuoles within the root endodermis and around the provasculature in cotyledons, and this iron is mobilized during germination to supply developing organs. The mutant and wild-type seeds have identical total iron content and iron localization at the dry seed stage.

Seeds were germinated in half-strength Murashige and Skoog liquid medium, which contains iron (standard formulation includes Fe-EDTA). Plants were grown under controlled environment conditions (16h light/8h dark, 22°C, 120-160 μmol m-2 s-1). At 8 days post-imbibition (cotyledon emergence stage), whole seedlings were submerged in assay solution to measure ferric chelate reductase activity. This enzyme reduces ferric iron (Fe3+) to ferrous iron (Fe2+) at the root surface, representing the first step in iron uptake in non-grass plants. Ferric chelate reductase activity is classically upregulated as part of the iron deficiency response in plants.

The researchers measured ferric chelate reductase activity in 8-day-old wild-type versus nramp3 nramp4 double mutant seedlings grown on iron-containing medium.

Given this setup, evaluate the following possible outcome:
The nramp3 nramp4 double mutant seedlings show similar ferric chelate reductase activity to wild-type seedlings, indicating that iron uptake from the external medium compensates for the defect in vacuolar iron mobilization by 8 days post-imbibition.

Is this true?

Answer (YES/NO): NO